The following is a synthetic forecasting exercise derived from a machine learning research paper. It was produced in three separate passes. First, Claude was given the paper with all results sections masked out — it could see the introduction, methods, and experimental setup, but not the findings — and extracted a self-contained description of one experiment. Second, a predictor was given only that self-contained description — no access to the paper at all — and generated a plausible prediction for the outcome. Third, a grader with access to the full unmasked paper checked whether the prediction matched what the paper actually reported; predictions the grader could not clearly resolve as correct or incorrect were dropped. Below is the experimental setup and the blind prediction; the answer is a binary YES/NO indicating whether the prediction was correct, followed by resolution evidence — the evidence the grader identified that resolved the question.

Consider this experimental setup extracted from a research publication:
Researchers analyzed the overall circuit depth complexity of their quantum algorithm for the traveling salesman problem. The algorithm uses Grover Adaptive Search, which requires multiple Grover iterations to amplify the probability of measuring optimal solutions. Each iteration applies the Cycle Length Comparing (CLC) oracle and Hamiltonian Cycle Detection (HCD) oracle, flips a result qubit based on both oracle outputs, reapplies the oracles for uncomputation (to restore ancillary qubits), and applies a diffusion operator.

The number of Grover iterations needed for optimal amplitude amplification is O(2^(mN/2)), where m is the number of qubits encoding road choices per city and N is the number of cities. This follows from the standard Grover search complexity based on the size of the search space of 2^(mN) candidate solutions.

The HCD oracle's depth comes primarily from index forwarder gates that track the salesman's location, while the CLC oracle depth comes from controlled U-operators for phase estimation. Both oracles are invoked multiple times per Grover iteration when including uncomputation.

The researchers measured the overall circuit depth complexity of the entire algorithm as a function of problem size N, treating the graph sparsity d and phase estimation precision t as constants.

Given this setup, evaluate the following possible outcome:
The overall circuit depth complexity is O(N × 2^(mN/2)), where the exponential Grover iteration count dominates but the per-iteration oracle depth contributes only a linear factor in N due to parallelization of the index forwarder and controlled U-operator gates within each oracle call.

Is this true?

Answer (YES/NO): NO